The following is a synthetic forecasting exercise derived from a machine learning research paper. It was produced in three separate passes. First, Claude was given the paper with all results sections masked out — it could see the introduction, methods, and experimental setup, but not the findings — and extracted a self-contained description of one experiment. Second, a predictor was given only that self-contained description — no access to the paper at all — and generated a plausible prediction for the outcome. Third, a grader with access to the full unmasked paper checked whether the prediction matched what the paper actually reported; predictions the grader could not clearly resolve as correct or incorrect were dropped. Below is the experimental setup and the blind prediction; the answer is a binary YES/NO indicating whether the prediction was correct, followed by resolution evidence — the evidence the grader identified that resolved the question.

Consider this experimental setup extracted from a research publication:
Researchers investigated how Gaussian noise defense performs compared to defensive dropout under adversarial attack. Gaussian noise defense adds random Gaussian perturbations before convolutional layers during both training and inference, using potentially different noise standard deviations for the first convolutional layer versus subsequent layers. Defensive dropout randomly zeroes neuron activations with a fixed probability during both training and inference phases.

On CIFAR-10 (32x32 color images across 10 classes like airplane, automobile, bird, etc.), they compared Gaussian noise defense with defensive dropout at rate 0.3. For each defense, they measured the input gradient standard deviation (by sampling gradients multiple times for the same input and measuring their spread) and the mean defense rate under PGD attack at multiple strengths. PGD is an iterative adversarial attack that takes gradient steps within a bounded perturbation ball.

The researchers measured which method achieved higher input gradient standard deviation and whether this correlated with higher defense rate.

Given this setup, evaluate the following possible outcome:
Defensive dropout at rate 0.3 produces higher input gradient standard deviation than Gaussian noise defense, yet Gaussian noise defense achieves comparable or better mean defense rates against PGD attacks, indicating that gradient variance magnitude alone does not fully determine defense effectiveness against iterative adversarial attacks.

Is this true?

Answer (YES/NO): NO